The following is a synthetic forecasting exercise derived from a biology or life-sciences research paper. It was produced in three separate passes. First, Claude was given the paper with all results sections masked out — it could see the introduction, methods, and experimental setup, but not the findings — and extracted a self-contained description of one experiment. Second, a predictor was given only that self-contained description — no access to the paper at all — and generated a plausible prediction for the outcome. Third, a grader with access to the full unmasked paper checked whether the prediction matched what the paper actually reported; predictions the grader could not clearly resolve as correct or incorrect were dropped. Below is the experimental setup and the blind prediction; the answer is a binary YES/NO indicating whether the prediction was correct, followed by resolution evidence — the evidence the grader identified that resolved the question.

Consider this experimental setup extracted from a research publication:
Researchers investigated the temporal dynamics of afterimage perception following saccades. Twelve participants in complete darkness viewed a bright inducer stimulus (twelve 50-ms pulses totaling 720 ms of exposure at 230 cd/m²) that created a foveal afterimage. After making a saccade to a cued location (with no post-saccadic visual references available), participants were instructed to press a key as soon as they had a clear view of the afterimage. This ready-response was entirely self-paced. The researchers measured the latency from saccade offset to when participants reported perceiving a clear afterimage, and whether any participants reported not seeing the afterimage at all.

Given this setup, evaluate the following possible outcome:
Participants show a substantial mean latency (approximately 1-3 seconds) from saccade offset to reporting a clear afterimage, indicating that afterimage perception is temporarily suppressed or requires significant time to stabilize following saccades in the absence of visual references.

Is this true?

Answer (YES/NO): YES